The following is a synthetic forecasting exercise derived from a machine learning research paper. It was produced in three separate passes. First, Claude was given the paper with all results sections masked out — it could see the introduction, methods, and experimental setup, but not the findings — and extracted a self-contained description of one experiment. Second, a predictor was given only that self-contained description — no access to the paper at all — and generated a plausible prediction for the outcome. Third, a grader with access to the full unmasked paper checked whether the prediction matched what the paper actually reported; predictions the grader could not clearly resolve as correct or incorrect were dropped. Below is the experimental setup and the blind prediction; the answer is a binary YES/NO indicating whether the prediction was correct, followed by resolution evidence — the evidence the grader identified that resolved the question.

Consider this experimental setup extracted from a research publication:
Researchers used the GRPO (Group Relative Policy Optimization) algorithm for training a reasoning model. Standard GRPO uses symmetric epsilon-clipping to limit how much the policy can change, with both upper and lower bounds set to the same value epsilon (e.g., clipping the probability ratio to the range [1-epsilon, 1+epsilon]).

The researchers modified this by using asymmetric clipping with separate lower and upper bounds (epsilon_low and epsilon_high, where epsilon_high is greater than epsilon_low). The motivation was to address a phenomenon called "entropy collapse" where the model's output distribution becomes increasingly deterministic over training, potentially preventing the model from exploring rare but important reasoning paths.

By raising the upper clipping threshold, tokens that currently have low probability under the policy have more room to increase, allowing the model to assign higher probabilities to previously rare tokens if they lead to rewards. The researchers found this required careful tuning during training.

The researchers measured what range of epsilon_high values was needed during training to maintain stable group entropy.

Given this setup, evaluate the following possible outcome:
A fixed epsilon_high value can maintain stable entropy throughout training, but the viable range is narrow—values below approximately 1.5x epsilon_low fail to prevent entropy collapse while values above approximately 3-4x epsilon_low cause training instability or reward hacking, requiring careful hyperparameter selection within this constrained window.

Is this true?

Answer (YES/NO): NO